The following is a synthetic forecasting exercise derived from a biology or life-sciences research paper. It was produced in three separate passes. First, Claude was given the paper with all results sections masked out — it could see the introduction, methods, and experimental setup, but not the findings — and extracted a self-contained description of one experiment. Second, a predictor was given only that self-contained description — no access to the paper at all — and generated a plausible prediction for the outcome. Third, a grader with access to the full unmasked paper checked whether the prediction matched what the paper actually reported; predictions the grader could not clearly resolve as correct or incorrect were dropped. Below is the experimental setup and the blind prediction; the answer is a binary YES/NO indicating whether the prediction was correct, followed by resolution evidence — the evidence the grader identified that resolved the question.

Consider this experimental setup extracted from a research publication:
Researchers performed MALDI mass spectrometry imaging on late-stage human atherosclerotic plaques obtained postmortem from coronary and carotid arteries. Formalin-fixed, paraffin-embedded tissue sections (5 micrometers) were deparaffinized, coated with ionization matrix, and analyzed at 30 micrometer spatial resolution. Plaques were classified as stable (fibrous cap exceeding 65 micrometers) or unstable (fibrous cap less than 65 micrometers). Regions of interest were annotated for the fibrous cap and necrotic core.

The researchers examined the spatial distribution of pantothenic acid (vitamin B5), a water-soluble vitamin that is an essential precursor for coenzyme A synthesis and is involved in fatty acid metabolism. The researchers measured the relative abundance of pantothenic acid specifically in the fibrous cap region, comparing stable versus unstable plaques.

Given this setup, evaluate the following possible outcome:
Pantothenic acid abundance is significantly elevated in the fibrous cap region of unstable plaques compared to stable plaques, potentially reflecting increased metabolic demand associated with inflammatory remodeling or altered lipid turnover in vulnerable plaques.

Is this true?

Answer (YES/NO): NO